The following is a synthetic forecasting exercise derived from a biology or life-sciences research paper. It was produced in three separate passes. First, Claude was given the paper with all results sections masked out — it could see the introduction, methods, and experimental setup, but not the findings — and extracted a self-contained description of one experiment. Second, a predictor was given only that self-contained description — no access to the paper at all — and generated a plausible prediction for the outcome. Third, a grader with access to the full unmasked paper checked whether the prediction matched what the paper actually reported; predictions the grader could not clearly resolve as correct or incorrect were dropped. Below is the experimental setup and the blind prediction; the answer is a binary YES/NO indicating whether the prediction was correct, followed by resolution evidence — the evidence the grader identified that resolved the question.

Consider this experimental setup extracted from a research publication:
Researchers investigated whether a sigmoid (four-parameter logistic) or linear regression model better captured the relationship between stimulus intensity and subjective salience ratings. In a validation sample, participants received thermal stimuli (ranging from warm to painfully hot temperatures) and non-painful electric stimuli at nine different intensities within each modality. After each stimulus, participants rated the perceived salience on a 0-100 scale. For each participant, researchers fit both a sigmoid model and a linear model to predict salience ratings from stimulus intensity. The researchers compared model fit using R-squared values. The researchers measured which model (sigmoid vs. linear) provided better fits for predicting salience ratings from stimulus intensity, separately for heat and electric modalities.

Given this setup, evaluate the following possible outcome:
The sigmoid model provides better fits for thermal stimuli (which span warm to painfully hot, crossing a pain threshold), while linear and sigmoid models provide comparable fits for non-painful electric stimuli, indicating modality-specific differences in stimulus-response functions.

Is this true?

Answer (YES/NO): NO